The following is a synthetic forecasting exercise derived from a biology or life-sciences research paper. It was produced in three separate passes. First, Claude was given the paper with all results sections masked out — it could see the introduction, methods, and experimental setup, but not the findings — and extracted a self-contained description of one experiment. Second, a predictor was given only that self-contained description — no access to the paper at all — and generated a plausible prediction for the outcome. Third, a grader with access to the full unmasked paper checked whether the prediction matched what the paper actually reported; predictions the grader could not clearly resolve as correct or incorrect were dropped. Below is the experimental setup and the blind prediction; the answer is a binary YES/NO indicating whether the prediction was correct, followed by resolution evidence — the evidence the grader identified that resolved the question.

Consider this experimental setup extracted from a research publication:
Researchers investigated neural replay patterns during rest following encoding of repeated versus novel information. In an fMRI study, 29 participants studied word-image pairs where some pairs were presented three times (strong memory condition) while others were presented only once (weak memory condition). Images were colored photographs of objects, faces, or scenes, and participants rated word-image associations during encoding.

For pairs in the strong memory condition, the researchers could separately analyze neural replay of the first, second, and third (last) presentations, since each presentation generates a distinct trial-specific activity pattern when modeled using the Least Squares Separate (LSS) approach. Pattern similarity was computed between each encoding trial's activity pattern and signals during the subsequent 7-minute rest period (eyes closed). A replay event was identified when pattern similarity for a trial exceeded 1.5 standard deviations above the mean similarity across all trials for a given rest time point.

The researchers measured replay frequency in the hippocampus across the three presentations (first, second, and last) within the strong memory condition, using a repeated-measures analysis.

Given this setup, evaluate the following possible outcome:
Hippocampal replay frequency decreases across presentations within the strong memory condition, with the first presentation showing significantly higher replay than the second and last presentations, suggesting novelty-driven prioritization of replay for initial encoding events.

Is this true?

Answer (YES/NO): NO